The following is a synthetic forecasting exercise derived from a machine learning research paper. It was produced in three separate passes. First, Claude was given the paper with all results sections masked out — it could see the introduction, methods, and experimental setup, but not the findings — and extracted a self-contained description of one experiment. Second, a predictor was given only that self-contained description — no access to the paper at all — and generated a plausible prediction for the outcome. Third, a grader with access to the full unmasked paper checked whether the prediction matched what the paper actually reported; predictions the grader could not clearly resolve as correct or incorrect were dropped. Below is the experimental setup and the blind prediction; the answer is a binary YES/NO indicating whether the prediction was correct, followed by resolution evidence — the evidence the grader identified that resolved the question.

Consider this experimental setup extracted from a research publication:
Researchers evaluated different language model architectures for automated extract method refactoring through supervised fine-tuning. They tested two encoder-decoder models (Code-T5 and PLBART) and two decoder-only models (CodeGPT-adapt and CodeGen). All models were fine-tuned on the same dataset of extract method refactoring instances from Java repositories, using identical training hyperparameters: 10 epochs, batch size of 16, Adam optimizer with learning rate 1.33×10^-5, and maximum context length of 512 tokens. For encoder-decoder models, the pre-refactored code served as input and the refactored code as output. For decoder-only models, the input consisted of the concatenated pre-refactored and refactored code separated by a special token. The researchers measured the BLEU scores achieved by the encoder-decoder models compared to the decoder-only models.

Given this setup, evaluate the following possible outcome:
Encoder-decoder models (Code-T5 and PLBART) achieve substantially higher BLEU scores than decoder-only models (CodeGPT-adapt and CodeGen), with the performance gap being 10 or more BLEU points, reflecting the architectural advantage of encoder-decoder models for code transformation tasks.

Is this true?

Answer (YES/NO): NO